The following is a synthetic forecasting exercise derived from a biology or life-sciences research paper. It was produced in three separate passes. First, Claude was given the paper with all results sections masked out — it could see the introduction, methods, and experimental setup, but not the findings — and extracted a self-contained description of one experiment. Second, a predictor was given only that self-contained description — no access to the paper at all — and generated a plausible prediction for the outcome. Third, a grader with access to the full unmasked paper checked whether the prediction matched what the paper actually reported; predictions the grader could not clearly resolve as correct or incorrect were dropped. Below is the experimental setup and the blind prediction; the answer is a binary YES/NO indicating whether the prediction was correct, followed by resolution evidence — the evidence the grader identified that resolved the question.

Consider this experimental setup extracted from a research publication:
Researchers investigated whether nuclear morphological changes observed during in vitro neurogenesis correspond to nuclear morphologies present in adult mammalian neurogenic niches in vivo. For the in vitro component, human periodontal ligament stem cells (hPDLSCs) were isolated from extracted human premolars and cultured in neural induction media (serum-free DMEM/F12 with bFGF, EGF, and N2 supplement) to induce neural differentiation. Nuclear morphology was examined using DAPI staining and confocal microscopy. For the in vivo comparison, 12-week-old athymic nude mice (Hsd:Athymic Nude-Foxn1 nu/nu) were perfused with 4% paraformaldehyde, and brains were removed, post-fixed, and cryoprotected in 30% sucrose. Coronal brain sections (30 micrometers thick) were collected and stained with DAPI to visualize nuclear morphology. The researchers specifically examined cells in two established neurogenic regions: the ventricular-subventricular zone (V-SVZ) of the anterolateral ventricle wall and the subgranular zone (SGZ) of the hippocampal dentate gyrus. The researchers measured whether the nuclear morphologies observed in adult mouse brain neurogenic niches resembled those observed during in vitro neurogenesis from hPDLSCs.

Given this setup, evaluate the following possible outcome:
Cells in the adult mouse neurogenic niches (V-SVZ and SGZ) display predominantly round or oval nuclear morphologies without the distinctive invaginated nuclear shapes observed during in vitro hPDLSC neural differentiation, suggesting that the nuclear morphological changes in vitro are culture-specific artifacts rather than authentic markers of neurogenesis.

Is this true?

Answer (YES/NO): NO